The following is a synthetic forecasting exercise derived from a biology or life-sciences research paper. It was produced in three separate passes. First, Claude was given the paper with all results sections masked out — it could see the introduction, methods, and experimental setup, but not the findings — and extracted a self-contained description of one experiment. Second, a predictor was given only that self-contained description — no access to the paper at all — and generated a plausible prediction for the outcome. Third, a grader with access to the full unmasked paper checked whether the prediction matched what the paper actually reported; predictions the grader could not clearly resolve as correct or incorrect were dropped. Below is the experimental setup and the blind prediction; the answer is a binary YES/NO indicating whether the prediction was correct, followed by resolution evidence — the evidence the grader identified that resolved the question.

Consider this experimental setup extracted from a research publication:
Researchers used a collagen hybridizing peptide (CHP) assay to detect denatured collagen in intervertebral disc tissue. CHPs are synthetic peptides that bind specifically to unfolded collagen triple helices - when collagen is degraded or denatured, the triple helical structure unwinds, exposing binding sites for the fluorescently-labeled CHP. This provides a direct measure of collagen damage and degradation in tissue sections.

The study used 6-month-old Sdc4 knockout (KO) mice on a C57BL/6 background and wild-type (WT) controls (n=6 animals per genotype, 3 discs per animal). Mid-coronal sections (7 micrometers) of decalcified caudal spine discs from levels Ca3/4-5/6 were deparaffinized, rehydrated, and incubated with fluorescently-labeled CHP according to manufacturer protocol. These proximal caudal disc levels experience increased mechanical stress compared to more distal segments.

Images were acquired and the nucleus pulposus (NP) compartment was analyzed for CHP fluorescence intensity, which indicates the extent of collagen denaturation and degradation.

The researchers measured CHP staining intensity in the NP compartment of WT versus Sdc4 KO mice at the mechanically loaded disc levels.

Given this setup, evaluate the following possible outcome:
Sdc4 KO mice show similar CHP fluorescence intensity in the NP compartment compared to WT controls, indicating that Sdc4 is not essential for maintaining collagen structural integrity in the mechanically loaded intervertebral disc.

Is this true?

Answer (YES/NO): NO